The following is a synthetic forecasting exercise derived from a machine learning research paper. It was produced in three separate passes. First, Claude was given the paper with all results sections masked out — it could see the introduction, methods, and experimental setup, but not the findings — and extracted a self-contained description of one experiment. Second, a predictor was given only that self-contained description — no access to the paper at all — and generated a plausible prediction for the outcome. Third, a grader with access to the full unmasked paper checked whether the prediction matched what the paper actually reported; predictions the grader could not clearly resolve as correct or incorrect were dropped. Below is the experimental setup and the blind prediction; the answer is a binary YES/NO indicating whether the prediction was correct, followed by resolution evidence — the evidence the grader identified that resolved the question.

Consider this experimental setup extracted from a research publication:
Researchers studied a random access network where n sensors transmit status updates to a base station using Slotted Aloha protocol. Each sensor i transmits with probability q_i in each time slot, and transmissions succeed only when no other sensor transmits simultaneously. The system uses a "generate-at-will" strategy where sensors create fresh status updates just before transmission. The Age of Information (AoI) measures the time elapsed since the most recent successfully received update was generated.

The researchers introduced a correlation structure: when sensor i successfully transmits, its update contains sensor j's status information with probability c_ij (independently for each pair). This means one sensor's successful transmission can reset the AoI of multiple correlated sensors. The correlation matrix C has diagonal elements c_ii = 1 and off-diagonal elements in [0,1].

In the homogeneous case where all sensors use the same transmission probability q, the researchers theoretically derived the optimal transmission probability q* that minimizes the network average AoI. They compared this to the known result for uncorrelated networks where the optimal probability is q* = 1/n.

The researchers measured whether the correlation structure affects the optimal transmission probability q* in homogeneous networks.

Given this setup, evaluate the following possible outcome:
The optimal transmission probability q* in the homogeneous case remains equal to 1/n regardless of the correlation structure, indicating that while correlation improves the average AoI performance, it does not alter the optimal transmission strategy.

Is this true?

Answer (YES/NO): YES